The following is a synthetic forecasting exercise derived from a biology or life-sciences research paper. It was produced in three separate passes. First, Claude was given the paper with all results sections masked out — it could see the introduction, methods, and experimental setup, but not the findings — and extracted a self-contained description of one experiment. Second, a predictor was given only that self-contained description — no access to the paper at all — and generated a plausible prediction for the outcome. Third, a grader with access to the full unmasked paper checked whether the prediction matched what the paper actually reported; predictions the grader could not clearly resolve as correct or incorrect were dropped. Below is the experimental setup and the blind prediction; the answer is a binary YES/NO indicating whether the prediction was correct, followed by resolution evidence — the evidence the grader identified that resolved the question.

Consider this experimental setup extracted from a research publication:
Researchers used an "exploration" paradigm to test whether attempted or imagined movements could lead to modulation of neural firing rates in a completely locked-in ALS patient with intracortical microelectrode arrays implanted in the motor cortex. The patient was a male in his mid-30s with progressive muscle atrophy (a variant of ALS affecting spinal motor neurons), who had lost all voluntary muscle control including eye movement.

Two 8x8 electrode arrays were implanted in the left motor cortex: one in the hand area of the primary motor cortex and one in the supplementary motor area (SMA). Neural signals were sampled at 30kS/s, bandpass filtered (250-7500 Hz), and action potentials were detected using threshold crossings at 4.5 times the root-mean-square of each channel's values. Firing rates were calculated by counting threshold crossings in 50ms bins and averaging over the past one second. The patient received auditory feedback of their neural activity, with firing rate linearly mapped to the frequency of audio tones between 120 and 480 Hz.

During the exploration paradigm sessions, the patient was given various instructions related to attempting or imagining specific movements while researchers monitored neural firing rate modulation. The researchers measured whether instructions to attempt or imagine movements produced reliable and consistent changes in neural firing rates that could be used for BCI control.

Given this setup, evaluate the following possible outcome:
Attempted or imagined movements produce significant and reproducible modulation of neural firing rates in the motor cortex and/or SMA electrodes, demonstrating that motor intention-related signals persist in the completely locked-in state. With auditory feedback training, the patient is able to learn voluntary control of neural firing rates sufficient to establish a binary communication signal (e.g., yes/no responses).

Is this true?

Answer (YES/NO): NO